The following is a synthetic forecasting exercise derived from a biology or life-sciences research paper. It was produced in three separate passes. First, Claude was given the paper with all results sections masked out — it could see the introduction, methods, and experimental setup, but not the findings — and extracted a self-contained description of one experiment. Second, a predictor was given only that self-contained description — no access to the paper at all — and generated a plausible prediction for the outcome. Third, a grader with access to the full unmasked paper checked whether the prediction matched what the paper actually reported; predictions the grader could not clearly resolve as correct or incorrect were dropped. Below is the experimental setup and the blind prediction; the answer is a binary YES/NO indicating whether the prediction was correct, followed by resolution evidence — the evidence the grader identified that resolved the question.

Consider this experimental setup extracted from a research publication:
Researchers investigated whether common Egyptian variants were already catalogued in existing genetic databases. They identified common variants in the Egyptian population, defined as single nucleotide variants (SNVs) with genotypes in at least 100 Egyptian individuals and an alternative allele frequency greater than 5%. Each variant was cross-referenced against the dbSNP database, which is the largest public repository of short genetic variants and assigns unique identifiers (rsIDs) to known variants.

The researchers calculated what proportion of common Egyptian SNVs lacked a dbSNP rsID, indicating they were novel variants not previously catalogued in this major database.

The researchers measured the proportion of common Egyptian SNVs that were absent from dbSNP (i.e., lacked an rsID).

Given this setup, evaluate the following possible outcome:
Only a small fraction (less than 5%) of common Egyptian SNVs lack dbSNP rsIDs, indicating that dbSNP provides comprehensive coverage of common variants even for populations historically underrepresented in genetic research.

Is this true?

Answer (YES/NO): YES